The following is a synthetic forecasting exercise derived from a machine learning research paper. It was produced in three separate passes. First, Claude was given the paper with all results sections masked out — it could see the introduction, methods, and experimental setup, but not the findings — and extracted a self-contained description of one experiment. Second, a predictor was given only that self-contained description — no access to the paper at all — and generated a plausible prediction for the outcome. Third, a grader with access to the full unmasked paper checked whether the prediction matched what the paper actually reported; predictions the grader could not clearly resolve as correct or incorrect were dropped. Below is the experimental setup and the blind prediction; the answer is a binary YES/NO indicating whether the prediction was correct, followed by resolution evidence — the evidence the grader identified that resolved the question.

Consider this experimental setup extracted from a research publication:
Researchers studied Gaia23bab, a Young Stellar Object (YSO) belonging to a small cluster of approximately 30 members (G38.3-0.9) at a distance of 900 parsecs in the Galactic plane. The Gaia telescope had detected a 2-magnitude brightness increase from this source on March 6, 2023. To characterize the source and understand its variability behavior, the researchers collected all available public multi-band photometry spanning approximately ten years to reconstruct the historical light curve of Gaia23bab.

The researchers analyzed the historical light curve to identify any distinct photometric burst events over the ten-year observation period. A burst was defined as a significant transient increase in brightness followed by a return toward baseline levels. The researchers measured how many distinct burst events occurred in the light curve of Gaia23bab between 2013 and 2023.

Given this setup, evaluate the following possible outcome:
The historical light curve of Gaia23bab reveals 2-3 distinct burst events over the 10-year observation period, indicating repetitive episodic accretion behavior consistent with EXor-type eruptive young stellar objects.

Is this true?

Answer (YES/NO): YES